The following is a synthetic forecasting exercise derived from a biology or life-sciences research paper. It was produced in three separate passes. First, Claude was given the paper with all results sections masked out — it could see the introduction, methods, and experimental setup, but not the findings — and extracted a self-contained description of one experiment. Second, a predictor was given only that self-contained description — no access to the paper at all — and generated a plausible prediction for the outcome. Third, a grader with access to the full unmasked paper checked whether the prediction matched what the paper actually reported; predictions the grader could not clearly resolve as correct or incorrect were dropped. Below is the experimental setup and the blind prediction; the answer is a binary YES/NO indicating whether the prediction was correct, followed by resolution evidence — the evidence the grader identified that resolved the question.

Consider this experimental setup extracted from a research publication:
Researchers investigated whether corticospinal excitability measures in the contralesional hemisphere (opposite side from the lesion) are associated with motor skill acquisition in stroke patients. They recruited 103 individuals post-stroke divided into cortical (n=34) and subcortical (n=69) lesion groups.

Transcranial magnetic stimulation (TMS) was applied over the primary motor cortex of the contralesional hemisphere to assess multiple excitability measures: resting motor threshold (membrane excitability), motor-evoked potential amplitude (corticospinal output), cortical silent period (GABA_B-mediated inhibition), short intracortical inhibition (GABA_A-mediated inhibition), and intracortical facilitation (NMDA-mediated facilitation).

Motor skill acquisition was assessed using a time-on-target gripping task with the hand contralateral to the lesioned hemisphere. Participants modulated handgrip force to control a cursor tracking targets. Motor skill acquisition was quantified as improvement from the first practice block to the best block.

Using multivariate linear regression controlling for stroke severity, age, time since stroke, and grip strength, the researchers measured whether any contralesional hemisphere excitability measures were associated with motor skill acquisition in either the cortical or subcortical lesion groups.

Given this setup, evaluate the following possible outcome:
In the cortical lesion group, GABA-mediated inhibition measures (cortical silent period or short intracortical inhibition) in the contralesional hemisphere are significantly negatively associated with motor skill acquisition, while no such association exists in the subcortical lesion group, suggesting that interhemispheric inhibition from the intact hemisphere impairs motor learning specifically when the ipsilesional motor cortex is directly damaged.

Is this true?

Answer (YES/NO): NO